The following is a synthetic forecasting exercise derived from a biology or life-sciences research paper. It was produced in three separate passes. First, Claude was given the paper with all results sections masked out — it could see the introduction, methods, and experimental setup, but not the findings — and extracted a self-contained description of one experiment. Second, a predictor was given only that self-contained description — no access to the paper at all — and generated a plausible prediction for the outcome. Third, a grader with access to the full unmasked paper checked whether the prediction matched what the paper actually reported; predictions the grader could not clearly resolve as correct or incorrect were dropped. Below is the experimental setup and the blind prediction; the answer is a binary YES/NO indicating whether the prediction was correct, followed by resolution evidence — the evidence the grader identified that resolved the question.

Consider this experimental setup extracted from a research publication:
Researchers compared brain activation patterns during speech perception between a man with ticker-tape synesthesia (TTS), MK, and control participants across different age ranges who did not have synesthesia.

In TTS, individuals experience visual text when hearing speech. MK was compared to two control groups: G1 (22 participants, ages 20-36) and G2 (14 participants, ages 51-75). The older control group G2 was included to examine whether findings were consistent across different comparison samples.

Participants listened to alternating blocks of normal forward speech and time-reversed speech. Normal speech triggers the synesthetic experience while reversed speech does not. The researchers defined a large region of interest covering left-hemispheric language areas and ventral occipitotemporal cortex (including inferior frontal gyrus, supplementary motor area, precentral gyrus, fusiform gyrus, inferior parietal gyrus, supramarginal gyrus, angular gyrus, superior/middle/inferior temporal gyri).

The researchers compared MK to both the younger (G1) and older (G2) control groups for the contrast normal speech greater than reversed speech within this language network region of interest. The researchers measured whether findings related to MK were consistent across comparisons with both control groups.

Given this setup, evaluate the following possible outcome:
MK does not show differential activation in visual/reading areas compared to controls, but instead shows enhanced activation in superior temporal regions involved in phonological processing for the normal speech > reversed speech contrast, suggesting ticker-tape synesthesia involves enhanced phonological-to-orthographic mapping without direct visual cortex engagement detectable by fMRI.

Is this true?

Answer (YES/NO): NO